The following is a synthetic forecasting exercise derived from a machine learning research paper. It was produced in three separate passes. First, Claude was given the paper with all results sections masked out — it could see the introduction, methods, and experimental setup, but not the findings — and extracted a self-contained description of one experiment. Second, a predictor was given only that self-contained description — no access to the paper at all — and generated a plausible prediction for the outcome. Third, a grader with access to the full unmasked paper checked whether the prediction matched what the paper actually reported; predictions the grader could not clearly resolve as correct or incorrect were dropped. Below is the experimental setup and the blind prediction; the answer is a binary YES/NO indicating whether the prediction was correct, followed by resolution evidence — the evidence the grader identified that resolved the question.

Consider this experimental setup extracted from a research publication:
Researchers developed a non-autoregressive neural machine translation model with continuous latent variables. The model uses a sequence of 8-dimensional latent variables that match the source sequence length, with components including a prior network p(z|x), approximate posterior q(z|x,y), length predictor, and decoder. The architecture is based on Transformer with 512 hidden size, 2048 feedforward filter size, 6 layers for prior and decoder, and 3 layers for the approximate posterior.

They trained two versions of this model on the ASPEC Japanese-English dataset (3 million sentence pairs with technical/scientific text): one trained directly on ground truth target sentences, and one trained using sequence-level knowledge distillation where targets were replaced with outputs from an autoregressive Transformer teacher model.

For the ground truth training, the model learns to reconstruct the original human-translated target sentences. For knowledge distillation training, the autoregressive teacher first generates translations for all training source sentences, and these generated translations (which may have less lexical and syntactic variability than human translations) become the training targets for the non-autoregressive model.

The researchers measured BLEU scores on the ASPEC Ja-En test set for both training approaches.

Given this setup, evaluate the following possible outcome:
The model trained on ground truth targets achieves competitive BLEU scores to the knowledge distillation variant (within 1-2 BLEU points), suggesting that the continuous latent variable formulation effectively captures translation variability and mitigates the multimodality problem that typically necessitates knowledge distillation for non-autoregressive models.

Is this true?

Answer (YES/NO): NO